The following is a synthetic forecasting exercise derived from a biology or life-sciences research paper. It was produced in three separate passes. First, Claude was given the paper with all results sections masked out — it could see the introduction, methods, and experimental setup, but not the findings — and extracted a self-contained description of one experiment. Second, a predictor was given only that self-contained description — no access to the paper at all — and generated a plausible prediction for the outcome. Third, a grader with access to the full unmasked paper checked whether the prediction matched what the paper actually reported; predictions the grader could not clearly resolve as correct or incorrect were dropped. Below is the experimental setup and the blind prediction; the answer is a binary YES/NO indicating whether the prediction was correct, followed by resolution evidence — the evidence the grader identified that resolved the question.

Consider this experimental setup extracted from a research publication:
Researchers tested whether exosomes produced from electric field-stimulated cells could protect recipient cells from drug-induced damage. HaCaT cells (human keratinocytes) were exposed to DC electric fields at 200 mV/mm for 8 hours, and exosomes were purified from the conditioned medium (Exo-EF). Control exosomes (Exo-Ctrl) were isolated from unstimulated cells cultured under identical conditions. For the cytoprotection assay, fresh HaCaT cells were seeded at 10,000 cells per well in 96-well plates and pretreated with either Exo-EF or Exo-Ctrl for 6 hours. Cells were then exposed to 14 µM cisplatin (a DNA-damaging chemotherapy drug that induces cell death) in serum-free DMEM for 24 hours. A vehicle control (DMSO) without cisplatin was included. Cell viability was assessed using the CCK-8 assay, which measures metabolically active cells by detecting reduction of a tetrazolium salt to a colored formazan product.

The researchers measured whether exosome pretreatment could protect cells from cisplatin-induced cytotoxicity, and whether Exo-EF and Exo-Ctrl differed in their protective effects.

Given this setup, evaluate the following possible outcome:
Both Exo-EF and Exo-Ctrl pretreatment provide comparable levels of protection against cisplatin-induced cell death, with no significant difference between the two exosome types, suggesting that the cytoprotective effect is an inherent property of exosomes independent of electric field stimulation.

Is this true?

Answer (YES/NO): NO